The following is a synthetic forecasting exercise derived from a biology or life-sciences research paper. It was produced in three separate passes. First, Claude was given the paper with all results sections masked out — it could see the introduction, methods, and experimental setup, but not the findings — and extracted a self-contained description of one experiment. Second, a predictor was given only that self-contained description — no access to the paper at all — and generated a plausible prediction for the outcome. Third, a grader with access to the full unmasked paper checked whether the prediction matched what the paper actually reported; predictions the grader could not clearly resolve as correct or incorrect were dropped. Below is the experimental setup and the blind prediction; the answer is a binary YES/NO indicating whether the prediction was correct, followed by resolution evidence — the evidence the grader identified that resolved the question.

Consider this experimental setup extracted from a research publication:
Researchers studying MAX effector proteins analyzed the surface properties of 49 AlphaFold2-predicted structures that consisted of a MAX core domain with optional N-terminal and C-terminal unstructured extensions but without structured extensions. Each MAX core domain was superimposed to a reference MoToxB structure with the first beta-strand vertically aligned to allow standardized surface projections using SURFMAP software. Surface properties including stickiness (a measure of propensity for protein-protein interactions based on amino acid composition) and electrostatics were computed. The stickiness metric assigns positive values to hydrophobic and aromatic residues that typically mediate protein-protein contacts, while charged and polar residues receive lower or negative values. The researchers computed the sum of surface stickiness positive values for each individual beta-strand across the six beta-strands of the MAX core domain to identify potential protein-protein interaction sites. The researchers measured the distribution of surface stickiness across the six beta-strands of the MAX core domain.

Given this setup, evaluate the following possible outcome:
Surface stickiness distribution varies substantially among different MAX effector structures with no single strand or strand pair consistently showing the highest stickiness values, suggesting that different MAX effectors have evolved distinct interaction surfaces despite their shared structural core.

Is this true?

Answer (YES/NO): YES